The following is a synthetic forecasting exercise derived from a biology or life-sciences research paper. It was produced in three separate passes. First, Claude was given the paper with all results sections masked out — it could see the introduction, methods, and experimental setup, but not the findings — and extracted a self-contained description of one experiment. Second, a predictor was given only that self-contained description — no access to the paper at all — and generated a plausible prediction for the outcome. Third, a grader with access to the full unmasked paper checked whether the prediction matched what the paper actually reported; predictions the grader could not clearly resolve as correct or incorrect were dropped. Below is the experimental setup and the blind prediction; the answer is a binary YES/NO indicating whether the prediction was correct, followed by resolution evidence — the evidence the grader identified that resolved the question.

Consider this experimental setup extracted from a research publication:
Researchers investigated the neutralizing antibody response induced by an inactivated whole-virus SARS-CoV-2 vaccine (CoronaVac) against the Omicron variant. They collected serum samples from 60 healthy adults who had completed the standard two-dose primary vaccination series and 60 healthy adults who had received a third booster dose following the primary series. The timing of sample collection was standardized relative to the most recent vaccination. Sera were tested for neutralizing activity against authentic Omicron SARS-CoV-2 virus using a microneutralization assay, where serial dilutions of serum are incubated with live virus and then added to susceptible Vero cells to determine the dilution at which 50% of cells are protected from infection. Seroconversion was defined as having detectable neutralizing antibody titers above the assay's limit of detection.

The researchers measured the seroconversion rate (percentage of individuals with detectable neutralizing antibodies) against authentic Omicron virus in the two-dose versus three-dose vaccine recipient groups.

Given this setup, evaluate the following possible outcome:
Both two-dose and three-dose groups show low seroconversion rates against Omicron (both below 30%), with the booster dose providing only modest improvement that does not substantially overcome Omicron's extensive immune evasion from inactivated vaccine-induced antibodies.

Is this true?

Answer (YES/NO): NO